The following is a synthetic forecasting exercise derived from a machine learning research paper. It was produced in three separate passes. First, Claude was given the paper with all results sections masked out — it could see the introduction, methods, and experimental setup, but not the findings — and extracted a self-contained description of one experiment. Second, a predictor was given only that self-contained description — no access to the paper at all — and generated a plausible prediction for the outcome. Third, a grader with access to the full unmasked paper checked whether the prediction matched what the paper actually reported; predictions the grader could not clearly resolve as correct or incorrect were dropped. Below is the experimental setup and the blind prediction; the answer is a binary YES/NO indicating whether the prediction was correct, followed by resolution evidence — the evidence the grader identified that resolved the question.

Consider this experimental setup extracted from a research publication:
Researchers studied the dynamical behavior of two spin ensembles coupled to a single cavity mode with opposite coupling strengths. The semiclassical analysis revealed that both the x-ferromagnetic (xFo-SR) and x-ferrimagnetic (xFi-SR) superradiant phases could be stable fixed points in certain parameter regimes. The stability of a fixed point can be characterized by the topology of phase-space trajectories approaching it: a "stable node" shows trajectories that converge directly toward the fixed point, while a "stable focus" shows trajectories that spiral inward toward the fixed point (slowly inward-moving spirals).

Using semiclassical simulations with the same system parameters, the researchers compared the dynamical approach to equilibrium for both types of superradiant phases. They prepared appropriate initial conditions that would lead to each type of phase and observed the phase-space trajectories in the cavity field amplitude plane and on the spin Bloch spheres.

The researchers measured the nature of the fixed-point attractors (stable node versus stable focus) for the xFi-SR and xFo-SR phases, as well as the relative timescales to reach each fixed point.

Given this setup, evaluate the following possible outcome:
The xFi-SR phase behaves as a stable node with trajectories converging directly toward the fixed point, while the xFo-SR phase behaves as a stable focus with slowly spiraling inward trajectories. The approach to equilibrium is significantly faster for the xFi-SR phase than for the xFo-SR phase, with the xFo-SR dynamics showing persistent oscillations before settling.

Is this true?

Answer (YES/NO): NO